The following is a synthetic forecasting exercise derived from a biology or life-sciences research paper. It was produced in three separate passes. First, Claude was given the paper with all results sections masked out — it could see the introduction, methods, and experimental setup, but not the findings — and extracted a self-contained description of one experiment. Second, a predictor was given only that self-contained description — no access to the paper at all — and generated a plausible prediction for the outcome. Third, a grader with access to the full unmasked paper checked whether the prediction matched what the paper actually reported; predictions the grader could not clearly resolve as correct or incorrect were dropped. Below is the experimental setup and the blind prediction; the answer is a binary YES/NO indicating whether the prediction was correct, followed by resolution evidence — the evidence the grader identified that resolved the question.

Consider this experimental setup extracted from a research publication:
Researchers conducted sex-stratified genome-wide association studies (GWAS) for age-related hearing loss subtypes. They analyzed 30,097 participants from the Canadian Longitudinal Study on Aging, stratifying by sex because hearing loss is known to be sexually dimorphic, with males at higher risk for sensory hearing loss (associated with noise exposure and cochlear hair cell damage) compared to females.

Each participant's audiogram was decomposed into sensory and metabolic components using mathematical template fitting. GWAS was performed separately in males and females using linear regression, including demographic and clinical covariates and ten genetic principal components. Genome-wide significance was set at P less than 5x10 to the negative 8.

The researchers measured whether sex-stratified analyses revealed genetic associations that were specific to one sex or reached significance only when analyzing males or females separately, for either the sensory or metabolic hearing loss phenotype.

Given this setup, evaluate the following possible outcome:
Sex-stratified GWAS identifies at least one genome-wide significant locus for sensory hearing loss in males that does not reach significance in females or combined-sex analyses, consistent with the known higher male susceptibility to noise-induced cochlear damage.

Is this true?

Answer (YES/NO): YES